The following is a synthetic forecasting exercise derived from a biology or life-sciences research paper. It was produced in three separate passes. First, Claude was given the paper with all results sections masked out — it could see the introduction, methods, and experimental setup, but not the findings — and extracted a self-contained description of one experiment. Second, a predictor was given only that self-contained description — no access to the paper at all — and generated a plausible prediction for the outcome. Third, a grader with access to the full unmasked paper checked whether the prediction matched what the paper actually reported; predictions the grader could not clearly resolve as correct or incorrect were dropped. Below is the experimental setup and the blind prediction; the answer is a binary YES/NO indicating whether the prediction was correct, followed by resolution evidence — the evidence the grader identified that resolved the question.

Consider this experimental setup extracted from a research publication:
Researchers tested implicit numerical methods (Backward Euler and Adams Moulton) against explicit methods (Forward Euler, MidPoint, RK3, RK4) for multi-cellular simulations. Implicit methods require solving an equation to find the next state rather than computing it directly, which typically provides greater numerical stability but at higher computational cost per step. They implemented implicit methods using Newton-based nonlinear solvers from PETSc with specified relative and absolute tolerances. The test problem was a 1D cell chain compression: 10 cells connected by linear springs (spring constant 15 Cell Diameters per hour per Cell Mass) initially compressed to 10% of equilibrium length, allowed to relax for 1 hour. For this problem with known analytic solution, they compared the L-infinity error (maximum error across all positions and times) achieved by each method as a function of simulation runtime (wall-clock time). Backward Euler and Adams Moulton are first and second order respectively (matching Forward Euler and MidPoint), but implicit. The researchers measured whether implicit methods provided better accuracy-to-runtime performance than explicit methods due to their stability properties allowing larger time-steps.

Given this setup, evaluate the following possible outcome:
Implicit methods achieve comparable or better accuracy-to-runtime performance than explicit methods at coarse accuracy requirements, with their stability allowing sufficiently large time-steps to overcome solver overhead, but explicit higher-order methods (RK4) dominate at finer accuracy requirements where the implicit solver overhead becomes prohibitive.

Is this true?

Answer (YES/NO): NO